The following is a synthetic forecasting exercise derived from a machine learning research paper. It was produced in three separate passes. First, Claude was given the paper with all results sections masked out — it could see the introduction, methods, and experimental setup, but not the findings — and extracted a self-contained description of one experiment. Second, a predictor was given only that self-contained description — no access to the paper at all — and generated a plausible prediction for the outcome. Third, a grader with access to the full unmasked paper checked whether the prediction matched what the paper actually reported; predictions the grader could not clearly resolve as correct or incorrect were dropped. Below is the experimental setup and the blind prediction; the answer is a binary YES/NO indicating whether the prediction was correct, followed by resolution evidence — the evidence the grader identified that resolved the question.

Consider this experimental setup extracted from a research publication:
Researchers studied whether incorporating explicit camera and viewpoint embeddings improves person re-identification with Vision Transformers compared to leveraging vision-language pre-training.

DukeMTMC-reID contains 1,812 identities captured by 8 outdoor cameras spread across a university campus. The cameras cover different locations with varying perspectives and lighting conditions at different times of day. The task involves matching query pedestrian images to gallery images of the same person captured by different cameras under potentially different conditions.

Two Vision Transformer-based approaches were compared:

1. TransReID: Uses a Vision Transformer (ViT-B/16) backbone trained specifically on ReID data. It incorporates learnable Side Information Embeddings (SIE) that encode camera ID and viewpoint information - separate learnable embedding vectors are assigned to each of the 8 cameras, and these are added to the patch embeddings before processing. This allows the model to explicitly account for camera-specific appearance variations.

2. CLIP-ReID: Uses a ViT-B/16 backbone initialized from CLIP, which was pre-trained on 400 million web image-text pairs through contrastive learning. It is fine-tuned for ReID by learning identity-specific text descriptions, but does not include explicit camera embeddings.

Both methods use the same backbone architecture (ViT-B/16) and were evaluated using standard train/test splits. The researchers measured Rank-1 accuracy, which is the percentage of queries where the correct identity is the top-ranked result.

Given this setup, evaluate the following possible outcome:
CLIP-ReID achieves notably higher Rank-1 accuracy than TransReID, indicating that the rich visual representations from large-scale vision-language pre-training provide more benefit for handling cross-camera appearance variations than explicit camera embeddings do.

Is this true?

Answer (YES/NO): NO